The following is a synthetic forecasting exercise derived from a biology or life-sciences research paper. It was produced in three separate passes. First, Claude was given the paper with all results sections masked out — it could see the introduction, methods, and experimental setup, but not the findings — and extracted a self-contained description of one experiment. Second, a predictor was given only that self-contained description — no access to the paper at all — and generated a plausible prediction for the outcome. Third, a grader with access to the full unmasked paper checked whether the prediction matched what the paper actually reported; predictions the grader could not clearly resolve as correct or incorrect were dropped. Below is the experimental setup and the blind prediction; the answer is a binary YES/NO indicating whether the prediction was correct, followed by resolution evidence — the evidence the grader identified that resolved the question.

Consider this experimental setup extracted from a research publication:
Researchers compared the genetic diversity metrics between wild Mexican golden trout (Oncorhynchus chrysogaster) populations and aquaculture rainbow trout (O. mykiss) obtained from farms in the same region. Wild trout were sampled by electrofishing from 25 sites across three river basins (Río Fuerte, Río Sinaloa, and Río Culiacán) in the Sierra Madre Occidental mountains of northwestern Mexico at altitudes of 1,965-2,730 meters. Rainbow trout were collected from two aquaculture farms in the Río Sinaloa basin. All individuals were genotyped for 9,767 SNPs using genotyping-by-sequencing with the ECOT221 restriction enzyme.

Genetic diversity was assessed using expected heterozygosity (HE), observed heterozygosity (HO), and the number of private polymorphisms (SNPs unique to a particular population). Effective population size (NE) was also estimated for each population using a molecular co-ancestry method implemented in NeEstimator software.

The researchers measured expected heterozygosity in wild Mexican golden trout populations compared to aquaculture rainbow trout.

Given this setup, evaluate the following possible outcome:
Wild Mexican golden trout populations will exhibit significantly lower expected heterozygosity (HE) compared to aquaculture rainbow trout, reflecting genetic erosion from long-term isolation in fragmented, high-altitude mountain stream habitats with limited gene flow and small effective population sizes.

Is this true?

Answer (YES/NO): YES